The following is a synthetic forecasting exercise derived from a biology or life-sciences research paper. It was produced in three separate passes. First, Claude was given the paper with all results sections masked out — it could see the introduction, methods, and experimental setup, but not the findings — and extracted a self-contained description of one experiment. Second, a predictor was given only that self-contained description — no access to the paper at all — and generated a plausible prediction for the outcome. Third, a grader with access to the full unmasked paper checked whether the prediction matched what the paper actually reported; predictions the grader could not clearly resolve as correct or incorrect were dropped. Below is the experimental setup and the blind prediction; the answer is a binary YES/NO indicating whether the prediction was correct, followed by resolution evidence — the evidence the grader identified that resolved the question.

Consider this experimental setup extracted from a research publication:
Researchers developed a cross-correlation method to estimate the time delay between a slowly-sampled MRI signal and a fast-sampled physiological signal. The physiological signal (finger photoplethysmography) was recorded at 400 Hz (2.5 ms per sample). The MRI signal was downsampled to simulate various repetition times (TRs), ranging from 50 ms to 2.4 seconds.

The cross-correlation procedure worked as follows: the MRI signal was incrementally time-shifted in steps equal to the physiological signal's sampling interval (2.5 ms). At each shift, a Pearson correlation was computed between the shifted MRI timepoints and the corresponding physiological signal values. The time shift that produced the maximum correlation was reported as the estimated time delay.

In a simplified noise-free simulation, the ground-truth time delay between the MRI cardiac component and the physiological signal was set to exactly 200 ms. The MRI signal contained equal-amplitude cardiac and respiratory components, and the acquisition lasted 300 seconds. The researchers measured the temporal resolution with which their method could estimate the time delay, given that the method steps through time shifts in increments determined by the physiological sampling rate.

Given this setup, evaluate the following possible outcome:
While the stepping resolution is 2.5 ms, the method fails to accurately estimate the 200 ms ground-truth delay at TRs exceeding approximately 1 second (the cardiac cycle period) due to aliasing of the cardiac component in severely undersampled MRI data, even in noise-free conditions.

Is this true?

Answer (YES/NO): NO